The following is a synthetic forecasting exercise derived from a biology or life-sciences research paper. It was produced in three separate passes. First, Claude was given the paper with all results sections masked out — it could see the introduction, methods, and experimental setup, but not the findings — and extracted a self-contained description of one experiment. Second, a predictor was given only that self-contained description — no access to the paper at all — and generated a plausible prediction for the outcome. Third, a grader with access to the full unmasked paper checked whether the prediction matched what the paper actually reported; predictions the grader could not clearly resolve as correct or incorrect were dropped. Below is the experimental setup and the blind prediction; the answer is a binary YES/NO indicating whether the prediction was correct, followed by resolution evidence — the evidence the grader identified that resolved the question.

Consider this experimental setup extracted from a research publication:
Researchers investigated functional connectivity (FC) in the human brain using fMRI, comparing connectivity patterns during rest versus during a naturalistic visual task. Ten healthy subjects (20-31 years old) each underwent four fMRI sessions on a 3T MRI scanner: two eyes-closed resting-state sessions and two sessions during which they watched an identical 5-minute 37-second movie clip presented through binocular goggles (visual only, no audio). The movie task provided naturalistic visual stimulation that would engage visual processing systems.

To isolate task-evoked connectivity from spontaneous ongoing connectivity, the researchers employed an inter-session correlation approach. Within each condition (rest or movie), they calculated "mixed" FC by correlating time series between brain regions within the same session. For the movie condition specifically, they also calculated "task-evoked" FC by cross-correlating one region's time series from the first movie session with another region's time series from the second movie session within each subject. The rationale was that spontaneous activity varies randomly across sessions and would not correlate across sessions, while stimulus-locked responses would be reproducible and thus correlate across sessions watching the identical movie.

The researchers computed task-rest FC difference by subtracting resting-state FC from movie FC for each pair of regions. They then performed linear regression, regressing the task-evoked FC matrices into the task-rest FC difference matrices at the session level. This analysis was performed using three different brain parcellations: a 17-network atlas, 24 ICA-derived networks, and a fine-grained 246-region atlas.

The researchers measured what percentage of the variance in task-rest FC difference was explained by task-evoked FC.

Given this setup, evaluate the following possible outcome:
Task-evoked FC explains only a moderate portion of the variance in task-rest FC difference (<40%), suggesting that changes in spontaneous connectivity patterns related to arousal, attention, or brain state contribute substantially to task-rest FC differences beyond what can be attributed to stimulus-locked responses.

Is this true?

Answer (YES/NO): NO